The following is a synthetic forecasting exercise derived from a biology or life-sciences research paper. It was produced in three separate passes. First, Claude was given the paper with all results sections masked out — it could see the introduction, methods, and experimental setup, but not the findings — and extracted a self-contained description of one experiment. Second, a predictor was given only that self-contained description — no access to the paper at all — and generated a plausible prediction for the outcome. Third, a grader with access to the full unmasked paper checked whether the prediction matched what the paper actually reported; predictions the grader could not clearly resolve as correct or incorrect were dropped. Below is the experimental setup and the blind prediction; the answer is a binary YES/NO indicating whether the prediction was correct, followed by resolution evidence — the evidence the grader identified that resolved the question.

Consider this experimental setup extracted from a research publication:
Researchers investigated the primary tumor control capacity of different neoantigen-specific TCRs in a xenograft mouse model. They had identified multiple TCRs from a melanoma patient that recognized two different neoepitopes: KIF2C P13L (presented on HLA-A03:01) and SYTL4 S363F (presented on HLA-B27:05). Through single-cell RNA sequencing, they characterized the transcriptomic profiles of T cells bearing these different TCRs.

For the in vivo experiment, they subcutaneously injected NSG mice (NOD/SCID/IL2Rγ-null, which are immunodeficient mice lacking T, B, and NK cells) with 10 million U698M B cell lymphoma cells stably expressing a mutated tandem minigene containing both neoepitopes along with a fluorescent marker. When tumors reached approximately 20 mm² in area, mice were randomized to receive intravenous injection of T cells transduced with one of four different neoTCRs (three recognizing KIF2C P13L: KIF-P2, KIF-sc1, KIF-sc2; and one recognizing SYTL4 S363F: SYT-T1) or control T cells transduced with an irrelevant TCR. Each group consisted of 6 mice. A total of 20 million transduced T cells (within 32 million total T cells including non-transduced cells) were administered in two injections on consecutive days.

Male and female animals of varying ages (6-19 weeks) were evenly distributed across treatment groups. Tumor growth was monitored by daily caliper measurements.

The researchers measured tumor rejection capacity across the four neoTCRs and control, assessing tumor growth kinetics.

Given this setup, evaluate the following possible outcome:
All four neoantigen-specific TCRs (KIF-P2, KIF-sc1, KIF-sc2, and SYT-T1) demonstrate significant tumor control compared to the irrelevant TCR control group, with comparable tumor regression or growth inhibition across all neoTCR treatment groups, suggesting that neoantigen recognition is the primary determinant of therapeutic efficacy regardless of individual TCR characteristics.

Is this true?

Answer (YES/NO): YES